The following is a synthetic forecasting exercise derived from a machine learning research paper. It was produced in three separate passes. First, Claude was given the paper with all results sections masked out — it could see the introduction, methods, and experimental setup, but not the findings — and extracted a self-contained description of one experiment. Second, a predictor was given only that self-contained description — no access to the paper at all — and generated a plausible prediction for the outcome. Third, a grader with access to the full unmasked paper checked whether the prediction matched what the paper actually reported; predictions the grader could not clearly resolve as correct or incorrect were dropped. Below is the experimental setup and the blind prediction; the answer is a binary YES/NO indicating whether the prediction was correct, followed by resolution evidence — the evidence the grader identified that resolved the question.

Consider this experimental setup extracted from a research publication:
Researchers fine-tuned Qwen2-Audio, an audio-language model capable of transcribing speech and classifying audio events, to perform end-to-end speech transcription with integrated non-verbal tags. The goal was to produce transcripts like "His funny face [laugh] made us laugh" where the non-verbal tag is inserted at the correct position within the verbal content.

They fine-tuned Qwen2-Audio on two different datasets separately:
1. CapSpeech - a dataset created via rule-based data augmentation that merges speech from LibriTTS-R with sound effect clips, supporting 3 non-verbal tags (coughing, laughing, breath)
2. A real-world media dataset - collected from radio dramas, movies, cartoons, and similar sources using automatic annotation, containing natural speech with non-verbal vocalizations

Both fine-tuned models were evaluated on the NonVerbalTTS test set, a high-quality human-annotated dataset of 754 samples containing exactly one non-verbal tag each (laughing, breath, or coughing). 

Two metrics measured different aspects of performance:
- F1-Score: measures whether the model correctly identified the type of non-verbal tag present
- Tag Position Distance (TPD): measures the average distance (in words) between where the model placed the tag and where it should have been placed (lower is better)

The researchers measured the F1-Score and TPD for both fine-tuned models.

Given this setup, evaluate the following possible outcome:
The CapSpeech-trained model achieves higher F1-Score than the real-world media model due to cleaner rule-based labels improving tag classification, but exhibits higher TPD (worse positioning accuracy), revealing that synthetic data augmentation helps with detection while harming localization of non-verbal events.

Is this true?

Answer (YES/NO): NO